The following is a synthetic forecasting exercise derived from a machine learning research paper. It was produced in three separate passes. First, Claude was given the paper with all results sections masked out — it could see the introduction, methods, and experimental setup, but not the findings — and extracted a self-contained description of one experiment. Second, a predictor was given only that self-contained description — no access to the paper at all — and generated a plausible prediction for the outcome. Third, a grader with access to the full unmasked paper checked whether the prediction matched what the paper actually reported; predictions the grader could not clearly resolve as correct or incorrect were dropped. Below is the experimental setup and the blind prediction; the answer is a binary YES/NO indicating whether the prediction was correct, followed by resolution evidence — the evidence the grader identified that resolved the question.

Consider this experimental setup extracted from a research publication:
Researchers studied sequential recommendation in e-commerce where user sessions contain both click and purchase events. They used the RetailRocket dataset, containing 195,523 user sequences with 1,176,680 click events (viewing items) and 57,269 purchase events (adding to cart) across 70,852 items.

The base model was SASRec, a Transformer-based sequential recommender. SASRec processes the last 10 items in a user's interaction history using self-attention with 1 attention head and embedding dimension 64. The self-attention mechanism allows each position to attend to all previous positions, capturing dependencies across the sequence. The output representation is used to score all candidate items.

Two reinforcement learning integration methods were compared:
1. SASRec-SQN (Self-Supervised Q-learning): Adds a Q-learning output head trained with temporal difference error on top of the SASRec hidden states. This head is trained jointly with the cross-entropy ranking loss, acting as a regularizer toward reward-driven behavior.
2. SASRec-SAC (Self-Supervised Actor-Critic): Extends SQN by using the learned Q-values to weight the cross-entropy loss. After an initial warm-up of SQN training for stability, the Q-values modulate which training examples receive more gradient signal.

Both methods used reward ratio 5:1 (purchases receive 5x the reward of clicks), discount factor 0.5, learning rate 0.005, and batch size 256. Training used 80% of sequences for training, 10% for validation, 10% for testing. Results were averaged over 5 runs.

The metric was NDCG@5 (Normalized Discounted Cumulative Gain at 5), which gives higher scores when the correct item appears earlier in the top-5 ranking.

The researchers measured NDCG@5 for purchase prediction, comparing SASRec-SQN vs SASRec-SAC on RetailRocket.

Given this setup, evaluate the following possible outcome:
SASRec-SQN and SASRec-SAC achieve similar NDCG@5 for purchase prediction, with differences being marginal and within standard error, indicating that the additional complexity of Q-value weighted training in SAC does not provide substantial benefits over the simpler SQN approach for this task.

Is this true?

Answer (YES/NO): NO